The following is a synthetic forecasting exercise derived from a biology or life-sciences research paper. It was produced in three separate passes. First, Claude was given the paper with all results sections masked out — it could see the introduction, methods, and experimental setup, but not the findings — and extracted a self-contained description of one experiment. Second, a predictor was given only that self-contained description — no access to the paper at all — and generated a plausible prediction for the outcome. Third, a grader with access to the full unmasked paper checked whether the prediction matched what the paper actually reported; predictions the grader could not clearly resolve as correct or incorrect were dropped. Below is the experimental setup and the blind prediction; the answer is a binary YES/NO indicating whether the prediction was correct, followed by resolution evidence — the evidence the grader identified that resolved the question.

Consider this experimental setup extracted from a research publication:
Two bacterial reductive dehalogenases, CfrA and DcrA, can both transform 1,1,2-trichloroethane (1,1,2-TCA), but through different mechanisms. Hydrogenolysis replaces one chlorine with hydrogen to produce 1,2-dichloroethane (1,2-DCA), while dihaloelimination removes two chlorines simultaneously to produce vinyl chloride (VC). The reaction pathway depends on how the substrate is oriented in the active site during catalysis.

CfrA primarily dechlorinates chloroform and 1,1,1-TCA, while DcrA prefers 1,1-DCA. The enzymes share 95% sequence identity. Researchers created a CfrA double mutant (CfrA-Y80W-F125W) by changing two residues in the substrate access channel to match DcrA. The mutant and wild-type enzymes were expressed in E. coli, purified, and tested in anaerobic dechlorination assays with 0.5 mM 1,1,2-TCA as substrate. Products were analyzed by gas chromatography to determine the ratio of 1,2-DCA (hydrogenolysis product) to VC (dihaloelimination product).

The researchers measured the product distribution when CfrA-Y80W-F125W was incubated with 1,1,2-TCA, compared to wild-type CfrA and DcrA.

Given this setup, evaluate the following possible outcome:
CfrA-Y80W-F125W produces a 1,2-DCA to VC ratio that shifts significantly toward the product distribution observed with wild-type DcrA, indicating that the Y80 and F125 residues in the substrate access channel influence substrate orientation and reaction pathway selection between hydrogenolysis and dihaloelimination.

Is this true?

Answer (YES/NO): YES